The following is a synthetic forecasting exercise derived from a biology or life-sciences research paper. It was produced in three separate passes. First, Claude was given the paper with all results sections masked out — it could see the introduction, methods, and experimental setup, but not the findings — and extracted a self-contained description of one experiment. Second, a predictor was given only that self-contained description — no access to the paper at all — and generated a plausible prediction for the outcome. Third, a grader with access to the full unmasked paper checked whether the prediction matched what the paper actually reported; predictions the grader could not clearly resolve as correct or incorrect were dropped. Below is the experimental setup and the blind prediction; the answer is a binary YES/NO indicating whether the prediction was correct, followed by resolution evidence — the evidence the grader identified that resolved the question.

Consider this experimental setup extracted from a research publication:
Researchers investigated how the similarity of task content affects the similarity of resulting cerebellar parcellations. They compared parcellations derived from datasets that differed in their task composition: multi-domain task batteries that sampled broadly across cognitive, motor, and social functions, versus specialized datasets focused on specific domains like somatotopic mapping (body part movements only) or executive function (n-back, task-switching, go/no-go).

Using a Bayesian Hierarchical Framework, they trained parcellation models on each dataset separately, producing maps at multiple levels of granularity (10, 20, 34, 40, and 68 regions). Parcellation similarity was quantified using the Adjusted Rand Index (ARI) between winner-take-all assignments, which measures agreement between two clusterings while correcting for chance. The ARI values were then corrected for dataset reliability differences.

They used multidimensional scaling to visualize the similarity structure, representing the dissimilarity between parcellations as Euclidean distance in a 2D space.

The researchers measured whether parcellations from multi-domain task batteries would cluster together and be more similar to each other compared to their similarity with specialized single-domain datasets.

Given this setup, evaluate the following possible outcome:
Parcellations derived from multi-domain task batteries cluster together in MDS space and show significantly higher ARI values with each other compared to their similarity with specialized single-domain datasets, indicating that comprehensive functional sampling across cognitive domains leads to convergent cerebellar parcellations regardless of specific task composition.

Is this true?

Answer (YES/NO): YES